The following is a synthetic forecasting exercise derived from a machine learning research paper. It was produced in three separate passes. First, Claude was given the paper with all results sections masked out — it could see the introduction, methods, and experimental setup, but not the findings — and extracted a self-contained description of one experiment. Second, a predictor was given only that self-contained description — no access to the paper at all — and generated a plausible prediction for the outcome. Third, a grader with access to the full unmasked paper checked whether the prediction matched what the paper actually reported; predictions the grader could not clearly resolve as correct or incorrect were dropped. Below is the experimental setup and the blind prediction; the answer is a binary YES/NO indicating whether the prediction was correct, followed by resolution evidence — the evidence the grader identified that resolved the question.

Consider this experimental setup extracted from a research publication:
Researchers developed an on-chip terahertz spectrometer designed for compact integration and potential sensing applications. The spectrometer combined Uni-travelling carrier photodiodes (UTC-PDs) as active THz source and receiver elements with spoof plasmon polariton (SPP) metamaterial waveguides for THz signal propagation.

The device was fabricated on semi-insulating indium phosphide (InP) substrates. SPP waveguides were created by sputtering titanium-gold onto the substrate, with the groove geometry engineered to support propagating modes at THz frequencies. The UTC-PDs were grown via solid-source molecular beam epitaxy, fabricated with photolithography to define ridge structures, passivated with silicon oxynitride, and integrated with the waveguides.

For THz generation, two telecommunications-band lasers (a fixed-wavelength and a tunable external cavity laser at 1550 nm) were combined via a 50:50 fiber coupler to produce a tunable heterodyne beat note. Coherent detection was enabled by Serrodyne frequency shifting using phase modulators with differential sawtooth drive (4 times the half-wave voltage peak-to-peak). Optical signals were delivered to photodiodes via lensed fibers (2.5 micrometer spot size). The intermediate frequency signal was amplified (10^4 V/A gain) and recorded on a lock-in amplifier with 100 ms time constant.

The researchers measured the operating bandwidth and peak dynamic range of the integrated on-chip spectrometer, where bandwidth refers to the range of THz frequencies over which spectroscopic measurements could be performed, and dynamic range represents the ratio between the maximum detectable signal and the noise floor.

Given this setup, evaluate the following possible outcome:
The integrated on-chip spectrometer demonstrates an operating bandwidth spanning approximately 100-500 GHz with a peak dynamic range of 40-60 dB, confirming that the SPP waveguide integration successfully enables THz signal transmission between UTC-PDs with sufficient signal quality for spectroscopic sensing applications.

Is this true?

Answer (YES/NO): NO